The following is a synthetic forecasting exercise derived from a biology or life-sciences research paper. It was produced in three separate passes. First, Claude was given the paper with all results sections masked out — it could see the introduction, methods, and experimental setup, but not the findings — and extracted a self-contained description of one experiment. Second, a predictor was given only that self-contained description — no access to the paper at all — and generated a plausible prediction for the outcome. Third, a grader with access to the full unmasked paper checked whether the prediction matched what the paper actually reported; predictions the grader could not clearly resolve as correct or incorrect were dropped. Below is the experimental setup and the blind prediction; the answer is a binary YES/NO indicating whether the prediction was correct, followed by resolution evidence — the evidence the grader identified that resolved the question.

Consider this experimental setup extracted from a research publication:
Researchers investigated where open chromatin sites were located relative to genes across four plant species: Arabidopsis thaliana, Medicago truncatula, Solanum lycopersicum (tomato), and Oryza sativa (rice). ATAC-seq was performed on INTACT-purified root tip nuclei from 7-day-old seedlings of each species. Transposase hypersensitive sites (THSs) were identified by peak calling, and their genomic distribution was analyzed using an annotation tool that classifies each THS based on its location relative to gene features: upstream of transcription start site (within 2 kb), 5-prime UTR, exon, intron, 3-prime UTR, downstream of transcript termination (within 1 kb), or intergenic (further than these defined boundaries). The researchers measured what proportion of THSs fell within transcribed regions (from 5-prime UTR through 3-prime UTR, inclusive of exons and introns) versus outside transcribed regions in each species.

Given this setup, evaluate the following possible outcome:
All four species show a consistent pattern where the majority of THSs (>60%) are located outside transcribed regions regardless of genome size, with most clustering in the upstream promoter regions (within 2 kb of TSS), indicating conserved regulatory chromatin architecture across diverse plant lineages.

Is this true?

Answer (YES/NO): NO